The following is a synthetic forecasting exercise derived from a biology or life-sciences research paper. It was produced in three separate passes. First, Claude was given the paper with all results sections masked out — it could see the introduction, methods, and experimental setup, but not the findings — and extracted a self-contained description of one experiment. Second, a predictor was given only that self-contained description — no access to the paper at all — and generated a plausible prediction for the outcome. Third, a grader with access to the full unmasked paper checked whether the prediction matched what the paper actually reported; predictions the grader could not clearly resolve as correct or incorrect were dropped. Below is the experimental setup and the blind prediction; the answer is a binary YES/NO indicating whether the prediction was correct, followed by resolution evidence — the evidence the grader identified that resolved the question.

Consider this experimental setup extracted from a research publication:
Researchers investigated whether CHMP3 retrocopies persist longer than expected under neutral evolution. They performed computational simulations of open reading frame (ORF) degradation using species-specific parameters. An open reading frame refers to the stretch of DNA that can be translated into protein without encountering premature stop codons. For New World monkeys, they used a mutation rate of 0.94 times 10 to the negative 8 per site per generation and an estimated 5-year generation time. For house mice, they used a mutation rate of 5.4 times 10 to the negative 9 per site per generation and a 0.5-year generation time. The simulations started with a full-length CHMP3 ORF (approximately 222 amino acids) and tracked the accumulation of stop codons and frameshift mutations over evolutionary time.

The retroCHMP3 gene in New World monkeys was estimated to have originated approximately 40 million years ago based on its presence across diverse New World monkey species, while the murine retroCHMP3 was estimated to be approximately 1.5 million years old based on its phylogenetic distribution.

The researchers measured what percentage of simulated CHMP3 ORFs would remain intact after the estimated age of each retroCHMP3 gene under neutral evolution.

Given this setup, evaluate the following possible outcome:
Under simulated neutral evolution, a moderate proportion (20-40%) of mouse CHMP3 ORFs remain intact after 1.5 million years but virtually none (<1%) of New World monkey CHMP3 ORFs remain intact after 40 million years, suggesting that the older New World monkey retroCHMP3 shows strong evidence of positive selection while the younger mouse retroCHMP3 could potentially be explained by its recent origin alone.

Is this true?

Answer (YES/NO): NO